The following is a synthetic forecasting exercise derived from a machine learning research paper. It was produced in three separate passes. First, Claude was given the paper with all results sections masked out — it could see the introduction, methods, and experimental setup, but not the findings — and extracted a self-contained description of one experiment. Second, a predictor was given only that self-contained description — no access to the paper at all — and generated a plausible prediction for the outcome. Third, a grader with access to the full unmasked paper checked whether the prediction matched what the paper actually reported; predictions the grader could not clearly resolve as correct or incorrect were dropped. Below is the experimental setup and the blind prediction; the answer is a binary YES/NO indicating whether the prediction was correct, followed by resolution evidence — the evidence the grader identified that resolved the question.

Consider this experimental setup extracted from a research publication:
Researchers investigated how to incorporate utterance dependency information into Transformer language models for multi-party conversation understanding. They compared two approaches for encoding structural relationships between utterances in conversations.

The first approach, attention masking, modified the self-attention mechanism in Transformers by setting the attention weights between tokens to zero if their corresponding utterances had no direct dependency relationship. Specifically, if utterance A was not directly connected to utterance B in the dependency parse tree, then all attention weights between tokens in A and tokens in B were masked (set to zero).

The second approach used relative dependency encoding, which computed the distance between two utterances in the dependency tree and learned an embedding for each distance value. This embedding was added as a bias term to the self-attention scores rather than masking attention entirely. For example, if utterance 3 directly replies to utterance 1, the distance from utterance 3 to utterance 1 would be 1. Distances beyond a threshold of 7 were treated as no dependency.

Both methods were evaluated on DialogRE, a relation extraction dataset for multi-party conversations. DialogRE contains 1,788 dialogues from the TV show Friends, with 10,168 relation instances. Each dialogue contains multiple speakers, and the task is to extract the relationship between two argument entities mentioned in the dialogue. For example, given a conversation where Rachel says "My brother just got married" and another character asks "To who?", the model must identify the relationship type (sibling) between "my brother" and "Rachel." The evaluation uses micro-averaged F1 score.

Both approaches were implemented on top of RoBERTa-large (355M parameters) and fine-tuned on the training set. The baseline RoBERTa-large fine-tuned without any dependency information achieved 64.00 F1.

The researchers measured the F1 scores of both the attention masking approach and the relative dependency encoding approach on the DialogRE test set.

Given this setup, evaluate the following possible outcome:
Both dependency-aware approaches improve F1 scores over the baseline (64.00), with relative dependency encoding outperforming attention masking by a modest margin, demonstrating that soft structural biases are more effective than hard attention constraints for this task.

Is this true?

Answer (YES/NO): NO